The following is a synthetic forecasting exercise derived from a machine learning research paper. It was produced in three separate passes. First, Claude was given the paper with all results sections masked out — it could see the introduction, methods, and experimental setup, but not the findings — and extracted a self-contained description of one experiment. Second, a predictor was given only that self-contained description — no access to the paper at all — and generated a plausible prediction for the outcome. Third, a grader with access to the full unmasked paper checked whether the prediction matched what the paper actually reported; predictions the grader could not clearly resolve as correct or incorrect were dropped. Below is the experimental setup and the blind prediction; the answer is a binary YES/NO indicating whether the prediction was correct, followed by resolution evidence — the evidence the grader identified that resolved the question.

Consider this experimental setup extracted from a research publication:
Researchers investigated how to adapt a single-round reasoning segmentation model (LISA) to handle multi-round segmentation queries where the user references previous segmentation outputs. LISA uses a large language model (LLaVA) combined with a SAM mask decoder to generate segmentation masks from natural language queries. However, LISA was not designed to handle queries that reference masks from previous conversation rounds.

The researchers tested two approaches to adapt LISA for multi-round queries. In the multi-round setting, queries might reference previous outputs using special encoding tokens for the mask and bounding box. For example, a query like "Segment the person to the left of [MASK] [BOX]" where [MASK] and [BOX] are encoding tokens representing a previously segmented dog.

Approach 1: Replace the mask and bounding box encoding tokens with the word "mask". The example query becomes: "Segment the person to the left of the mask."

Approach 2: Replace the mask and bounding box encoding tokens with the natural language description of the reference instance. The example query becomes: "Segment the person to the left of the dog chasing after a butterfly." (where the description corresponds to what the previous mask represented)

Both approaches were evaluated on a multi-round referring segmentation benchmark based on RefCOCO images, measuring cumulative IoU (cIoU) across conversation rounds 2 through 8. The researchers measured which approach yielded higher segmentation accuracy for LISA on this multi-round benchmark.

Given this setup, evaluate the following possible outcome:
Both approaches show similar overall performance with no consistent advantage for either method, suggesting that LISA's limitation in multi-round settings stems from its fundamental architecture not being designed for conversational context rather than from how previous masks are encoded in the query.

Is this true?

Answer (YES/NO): NO